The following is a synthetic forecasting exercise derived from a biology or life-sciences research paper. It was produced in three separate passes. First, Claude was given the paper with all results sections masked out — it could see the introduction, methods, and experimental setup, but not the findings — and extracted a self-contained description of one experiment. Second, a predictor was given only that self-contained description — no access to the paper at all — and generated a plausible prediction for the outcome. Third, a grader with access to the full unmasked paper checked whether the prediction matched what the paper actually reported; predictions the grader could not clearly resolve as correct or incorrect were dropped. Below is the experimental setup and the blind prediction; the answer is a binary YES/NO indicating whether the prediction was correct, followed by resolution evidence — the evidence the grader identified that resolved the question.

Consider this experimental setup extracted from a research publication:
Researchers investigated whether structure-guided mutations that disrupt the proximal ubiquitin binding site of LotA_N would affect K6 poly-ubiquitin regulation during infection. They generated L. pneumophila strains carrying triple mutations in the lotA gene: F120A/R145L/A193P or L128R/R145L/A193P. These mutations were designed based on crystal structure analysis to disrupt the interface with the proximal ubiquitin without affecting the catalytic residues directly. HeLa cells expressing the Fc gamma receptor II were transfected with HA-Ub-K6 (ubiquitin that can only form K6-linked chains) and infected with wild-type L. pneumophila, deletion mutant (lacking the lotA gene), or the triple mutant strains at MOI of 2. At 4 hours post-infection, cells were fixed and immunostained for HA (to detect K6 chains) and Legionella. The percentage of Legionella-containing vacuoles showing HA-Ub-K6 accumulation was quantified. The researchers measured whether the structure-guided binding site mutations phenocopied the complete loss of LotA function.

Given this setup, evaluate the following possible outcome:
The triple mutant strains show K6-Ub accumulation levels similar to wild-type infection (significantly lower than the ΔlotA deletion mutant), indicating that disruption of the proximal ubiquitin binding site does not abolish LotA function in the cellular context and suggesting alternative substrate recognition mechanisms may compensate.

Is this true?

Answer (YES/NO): NO